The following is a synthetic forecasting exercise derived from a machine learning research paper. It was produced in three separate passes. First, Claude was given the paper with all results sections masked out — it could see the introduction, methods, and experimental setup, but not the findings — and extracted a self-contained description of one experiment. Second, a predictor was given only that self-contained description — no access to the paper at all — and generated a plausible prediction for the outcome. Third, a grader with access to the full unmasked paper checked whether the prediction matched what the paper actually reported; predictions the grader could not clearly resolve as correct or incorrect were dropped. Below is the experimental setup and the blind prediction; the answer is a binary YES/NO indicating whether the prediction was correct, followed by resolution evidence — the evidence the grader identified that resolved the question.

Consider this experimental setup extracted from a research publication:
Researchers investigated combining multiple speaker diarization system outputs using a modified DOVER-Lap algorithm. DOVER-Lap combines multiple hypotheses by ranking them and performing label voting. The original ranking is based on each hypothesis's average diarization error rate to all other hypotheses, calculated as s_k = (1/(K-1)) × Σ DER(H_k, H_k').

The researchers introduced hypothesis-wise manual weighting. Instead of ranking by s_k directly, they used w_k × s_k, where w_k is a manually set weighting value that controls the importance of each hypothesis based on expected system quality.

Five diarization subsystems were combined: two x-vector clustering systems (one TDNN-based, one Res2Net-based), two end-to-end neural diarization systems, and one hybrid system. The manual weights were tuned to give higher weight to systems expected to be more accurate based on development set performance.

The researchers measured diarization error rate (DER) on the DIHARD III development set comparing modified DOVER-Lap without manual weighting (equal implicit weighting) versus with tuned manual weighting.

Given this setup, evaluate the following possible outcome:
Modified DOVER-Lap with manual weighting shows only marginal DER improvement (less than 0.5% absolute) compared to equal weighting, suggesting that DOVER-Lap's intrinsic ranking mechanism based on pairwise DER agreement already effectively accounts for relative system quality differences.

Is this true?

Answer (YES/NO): YES